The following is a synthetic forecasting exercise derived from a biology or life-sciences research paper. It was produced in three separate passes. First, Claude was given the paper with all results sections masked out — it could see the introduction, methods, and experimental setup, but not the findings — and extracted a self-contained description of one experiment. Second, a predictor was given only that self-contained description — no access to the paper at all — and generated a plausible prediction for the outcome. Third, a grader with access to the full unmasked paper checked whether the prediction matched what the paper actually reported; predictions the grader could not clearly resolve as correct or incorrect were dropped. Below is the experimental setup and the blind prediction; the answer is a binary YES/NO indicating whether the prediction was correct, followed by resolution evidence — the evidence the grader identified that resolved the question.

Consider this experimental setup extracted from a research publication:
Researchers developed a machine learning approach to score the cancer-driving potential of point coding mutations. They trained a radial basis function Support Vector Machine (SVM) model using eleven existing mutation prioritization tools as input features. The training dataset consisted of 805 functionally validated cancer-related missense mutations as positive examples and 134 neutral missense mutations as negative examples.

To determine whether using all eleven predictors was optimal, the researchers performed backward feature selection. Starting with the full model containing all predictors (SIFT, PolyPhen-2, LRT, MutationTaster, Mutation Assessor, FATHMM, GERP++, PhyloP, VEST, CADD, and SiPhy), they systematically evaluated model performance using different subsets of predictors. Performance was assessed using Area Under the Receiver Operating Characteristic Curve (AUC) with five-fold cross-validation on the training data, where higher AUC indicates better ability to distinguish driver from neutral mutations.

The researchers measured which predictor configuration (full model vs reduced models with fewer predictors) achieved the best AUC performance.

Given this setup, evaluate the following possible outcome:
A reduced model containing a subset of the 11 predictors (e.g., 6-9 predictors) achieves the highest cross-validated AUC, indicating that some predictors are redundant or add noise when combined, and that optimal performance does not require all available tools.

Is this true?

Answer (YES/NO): NO